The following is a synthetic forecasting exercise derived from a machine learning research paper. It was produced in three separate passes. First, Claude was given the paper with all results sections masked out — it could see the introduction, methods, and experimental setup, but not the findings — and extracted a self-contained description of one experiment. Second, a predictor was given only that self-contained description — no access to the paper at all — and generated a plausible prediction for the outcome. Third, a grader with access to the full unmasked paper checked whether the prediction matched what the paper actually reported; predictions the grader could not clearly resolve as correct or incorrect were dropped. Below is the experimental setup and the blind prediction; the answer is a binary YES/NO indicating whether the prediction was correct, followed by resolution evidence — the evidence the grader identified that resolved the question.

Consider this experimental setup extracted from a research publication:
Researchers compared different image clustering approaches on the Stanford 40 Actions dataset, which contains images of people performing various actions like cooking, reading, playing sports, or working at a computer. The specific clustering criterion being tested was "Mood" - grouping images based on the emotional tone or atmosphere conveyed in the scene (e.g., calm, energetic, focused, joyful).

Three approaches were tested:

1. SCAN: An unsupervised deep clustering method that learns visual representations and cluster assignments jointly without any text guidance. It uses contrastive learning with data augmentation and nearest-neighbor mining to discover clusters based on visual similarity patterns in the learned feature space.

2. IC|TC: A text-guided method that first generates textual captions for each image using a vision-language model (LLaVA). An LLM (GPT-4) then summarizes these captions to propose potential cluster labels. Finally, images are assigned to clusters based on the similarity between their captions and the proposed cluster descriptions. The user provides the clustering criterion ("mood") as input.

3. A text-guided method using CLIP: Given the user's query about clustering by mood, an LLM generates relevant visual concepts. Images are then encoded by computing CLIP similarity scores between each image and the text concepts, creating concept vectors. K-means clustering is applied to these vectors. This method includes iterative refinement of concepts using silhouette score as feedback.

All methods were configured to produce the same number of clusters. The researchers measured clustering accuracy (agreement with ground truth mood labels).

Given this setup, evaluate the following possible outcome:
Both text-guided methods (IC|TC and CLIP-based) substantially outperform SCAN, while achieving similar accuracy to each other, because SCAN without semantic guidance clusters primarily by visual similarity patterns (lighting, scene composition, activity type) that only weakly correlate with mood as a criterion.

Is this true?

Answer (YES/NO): NO